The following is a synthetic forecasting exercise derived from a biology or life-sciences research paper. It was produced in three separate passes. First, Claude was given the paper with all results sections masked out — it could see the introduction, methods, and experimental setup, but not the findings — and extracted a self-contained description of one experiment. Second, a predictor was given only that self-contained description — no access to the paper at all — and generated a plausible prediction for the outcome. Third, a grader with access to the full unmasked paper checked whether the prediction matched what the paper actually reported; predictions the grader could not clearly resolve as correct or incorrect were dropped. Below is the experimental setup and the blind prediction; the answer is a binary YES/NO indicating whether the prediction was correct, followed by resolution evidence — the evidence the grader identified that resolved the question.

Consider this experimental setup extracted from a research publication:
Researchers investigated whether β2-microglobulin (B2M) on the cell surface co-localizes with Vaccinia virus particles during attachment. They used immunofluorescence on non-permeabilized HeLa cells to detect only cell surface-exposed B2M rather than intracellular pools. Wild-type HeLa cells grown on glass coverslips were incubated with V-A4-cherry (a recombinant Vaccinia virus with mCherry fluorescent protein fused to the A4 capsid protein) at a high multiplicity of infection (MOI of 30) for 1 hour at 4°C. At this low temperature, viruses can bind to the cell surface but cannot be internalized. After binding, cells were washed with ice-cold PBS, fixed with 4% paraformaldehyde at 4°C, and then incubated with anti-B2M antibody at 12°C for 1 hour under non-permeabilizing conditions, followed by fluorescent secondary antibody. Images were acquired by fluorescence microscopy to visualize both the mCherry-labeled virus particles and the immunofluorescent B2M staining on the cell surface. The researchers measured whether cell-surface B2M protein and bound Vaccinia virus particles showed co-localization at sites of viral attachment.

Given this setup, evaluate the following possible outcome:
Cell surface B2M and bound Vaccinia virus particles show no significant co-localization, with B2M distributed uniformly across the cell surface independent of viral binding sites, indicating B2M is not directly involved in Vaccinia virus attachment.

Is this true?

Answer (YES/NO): NO